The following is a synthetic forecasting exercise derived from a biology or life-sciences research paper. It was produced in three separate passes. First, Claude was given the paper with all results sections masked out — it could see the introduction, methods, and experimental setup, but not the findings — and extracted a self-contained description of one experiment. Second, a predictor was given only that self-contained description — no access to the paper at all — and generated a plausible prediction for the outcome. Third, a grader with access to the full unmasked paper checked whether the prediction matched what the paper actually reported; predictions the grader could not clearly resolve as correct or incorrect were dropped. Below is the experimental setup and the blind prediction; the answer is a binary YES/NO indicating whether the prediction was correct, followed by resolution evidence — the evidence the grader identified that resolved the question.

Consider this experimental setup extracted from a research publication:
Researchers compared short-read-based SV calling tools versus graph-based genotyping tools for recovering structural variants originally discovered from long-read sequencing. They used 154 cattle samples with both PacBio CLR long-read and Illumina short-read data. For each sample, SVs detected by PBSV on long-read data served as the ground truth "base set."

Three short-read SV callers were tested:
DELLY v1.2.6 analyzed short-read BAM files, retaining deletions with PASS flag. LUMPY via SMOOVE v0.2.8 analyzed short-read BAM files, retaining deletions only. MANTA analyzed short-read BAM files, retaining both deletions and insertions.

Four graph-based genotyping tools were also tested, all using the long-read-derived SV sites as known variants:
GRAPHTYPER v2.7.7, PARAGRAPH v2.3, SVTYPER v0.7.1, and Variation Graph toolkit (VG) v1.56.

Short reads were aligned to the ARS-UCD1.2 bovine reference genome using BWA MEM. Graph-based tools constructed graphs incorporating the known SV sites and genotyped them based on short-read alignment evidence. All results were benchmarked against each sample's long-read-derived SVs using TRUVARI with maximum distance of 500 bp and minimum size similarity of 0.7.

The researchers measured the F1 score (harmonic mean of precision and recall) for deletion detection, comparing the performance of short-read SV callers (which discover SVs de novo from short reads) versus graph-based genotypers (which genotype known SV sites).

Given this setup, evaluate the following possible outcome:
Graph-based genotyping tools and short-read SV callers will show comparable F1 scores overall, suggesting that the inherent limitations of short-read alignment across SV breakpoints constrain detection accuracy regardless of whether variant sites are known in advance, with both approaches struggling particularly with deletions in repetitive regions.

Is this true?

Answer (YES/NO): NO